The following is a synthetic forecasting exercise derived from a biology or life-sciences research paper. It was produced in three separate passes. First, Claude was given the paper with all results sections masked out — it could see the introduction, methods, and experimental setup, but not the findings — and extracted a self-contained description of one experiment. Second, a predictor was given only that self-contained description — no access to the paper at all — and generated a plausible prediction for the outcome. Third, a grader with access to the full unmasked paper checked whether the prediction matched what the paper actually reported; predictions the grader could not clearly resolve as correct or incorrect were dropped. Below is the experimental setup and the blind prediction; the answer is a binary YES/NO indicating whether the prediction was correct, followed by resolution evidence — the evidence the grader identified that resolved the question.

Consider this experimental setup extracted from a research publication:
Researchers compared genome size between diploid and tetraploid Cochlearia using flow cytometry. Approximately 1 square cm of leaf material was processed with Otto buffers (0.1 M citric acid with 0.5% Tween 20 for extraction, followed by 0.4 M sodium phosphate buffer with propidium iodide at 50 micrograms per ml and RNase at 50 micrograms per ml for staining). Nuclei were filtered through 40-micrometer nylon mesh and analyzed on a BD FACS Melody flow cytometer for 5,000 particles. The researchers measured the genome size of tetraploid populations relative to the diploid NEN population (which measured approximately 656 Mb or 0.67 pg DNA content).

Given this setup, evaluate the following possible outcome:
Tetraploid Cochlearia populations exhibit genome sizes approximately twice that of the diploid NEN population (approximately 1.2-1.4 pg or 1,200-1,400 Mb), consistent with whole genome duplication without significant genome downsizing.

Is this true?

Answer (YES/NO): YES